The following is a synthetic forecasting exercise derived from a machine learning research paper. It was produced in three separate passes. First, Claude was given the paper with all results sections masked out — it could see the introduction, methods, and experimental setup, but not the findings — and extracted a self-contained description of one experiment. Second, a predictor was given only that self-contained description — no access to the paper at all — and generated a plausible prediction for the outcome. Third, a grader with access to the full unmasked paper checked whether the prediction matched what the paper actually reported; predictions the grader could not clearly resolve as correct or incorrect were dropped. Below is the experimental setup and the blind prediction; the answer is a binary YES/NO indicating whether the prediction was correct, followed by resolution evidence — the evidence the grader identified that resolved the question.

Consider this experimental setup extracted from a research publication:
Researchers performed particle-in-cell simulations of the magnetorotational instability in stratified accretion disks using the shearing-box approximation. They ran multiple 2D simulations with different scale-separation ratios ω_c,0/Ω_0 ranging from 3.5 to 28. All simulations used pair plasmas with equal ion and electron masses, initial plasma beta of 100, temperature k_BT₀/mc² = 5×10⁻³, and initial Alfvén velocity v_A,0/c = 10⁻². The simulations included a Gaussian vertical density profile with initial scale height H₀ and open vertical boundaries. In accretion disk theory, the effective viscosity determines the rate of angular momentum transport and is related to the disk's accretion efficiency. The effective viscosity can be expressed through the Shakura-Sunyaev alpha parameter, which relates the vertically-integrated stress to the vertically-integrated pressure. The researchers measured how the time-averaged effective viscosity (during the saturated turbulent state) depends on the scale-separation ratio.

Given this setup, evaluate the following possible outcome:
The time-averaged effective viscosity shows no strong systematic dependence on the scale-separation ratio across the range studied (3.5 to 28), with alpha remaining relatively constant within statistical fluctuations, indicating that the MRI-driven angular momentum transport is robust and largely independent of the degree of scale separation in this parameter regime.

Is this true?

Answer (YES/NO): YES